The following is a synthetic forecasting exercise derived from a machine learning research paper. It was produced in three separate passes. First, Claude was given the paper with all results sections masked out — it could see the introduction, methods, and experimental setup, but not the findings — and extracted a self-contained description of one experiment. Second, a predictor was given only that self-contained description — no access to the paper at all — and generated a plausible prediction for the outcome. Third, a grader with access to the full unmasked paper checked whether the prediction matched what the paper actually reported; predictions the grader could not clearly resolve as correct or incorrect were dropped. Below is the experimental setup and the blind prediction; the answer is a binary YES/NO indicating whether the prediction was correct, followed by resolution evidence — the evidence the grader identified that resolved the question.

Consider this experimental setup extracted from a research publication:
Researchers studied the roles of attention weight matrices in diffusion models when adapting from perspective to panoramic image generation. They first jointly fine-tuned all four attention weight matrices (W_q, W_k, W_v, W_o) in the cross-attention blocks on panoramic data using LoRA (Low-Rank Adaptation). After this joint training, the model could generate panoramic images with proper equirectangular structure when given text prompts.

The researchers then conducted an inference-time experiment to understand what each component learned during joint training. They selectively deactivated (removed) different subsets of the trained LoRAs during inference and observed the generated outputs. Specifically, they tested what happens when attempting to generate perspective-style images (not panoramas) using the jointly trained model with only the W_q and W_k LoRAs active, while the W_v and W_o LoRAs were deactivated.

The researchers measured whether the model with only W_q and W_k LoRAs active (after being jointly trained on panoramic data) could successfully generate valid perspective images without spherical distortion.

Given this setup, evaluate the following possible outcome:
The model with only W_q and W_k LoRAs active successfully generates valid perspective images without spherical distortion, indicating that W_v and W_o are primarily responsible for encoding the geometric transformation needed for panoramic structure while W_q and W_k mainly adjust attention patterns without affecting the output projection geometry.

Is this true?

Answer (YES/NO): YES